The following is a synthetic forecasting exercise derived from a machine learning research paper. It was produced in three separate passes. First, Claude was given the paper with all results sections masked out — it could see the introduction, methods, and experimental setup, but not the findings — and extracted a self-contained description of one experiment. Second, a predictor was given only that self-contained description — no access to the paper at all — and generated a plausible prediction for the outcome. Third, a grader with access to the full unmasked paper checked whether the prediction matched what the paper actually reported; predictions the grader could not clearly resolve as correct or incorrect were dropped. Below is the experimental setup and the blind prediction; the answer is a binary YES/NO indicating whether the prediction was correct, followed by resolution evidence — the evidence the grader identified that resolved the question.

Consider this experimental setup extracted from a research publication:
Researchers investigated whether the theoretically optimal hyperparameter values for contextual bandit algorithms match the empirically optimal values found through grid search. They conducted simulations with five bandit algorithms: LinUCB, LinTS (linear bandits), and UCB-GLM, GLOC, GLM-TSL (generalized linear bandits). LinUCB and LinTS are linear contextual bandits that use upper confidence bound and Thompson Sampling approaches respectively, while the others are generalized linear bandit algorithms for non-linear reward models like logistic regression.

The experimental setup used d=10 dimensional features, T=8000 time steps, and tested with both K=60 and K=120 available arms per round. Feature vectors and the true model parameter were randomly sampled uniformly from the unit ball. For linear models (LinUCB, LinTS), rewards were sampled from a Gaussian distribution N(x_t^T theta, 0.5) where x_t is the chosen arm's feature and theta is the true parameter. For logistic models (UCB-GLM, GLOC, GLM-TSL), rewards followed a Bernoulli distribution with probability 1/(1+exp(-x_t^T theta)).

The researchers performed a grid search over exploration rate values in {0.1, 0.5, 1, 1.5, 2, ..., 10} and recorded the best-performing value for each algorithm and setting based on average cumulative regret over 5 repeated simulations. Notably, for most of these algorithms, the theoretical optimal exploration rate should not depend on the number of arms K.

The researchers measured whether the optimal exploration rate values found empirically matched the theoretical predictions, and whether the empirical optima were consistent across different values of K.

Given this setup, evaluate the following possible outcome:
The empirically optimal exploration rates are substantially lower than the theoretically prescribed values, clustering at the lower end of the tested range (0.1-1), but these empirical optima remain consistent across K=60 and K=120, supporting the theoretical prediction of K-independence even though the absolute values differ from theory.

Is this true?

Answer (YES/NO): NO